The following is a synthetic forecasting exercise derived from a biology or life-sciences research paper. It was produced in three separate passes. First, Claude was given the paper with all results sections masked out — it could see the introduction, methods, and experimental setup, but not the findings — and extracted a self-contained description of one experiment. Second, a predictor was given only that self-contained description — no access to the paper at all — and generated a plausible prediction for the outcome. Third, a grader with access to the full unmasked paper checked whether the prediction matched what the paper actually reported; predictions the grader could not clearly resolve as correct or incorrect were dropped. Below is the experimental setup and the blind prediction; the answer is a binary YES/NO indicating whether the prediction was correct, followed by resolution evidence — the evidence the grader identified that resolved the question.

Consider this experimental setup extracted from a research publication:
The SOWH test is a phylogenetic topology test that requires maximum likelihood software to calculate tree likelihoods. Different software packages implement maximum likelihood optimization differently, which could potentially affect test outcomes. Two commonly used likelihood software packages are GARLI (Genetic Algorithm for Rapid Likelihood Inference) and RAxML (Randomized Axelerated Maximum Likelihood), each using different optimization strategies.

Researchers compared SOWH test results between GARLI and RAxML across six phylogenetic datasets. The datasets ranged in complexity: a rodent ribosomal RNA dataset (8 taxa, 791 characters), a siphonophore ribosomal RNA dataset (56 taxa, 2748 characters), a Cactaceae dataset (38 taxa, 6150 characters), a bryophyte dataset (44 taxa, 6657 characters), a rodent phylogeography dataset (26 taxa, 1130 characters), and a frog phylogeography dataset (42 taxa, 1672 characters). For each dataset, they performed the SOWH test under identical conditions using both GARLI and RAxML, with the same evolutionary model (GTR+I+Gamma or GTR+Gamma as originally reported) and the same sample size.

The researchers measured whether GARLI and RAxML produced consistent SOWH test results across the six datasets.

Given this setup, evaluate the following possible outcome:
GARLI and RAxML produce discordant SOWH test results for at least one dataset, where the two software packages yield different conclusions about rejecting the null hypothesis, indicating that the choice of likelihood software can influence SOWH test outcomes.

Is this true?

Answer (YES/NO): YES